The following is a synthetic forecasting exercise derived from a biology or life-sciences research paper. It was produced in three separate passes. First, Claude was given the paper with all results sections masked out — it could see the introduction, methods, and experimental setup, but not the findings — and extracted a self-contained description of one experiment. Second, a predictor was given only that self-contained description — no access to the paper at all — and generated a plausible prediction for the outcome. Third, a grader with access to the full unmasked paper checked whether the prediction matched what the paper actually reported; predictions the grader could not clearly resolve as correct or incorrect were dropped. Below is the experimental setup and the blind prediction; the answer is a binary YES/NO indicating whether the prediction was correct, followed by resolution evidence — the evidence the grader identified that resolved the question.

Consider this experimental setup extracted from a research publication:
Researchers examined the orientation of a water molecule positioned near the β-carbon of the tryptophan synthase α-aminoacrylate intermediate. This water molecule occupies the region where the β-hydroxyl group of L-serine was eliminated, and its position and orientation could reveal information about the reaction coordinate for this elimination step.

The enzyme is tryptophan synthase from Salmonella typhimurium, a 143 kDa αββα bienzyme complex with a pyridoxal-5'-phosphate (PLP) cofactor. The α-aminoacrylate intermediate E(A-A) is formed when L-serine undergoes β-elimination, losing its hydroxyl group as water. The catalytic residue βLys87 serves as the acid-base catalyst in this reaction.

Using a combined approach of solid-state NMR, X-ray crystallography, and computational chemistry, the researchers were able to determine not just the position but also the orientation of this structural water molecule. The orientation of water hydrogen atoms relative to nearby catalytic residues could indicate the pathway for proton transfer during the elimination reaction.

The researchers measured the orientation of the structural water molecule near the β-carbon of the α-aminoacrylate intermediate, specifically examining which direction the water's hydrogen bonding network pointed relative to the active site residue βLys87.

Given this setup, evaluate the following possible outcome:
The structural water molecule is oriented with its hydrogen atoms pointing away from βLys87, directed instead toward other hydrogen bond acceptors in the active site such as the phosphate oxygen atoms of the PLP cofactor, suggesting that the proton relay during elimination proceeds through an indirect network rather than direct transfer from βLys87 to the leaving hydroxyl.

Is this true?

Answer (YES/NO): NO